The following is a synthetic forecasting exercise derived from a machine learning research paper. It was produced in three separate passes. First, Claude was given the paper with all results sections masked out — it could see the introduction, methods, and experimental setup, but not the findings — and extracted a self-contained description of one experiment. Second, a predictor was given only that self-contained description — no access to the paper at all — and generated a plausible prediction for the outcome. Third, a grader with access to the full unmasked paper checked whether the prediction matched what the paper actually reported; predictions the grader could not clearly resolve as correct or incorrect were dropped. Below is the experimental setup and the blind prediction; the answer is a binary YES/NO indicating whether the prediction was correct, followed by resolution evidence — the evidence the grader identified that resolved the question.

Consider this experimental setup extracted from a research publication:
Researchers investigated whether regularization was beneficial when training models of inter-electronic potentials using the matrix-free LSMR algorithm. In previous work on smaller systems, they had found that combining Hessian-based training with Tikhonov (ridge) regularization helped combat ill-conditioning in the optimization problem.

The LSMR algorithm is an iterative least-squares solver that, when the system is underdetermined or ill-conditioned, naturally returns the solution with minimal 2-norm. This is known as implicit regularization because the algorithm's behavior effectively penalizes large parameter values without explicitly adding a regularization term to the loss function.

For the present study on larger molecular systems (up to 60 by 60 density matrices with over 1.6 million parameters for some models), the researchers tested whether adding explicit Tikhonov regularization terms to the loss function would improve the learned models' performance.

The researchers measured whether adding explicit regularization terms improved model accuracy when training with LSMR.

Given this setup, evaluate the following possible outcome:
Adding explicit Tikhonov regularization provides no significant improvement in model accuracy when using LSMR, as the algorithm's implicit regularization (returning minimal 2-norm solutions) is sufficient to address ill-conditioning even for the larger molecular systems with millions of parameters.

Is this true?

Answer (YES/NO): YES